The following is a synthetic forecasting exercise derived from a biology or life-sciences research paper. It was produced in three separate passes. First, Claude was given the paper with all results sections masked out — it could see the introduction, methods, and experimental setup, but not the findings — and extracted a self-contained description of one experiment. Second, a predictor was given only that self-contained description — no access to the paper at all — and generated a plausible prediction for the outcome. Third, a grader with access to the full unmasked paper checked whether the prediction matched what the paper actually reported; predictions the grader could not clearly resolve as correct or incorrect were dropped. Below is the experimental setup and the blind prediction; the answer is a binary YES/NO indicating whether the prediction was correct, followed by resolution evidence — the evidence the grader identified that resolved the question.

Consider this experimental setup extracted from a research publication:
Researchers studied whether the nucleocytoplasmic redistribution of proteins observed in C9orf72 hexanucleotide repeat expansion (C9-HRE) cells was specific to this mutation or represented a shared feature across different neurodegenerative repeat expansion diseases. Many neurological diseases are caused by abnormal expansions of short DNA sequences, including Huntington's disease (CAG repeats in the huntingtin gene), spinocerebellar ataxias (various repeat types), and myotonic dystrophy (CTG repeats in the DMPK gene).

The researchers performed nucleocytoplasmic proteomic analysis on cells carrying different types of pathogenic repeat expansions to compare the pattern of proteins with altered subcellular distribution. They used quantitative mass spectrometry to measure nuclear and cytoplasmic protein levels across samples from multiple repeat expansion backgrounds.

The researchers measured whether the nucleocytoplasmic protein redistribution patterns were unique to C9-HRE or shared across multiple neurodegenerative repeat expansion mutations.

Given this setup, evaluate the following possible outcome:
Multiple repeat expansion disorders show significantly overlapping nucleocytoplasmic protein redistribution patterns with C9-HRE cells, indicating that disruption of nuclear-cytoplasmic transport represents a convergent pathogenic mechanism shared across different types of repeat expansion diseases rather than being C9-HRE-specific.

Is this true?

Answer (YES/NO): NO